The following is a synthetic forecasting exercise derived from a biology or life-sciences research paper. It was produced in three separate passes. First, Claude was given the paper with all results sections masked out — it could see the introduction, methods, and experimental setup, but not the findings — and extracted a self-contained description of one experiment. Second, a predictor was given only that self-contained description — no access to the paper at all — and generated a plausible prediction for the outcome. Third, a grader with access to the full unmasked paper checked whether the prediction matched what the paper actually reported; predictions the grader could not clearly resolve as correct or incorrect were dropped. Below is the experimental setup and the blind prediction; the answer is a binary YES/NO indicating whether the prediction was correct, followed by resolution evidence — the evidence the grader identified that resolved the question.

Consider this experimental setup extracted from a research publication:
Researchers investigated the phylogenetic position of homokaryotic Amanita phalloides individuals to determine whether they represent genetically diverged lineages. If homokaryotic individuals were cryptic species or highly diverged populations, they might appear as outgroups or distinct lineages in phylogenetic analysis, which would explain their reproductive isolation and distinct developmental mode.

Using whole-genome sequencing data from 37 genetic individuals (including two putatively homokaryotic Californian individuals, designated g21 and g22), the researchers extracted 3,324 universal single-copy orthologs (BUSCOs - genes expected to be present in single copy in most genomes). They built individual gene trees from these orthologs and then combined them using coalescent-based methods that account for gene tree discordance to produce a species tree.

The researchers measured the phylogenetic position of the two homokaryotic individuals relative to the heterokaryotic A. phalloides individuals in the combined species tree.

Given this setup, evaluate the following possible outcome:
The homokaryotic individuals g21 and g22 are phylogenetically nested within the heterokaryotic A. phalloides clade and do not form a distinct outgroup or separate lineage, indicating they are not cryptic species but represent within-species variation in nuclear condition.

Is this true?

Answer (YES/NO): YES